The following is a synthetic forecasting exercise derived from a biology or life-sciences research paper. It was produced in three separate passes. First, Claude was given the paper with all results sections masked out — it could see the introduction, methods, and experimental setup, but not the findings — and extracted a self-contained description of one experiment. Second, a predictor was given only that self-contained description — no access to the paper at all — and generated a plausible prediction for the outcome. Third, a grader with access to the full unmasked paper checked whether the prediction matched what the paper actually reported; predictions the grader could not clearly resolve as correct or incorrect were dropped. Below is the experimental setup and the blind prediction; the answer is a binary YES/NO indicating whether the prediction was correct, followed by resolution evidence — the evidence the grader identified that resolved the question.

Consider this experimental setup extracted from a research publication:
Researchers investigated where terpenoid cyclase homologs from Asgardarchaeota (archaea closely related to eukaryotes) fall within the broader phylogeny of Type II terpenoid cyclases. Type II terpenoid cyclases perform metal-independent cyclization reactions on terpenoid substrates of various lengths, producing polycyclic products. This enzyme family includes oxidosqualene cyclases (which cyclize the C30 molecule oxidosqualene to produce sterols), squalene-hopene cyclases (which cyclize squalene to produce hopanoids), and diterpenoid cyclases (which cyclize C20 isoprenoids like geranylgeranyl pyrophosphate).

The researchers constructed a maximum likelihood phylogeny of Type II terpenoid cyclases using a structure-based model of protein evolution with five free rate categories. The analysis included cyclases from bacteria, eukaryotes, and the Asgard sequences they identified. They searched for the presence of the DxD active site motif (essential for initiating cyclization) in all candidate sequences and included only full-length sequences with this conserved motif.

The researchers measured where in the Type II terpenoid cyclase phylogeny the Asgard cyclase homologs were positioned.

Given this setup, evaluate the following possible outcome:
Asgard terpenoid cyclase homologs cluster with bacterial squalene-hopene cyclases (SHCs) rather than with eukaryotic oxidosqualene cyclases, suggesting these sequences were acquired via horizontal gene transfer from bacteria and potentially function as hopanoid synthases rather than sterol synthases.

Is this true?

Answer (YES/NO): NO